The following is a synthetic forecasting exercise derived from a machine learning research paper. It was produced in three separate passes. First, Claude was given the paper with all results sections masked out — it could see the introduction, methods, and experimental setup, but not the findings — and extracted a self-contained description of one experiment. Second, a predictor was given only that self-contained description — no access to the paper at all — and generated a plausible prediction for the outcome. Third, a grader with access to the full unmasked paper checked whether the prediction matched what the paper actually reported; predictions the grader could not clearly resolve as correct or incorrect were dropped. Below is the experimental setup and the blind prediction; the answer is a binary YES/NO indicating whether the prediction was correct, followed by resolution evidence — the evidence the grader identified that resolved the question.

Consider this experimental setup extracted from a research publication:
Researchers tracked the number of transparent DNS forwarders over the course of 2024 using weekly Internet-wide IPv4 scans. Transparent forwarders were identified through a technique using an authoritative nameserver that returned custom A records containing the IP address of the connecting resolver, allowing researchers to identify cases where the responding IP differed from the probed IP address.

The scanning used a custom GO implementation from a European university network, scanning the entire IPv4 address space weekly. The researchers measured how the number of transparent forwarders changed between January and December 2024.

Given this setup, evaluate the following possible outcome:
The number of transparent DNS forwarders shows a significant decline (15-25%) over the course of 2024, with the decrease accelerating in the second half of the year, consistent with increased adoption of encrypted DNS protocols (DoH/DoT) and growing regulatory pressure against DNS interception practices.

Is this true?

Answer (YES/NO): NO